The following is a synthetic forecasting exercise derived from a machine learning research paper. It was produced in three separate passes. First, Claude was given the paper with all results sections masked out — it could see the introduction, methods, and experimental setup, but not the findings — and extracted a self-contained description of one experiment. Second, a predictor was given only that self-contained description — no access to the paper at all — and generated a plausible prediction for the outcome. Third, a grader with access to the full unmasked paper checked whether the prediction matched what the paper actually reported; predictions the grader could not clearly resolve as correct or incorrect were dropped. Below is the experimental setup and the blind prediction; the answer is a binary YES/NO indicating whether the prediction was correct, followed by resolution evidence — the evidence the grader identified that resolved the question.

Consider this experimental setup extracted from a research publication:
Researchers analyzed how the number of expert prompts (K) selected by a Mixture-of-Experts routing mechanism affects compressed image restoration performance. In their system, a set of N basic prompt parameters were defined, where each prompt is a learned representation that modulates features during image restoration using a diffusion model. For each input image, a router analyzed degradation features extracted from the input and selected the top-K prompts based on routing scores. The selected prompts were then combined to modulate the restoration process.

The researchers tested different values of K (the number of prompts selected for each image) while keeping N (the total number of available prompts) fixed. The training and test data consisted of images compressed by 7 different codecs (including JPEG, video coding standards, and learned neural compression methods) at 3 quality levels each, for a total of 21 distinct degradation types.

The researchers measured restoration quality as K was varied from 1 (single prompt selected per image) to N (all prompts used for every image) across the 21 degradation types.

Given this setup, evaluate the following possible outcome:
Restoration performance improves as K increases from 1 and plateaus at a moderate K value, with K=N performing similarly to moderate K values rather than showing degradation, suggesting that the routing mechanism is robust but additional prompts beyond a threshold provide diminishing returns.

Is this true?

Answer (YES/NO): NO